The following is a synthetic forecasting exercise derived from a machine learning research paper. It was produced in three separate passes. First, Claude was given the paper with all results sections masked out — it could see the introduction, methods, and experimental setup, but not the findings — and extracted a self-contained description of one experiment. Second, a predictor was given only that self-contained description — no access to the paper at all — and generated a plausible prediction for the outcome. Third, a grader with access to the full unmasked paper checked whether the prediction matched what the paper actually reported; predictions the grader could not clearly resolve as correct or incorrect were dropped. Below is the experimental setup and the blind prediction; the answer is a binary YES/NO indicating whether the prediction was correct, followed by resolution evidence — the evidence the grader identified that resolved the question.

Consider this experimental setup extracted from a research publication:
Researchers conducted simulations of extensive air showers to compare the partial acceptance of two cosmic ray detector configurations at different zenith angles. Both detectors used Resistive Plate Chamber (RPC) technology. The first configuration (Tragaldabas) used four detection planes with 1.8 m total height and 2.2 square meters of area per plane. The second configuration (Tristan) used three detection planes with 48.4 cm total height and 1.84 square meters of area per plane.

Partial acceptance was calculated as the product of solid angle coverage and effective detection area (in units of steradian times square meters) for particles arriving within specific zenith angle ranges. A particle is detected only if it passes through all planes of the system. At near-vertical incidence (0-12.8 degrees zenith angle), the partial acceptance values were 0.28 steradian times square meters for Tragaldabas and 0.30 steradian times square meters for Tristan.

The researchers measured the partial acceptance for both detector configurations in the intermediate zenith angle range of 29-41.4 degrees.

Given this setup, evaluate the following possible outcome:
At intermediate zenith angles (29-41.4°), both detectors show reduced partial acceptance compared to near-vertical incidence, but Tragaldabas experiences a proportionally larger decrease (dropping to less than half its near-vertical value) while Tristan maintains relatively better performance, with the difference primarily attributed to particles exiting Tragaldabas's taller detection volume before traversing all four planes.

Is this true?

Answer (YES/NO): NO